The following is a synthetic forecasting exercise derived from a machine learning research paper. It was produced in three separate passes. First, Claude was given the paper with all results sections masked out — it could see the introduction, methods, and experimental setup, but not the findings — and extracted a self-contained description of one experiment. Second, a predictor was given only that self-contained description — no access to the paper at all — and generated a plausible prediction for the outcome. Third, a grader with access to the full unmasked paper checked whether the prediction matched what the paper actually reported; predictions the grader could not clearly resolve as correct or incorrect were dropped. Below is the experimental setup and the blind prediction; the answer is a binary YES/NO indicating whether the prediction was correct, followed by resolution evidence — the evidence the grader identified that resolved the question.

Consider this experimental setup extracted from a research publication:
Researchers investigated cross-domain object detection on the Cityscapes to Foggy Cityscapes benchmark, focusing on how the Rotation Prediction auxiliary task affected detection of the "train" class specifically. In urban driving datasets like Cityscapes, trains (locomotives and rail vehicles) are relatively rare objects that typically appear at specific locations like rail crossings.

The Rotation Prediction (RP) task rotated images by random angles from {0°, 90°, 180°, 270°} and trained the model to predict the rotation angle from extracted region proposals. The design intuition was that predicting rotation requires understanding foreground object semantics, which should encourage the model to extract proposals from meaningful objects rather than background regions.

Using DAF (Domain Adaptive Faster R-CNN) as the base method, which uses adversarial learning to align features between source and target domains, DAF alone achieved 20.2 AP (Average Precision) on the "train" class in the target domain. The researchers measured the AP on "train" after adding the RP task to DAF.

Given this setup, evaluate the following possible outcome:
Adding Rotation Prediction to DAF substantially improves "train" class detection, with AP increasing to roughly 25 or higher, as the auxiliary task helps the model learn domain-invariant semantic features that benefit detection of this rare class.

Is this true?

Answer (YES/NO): YES